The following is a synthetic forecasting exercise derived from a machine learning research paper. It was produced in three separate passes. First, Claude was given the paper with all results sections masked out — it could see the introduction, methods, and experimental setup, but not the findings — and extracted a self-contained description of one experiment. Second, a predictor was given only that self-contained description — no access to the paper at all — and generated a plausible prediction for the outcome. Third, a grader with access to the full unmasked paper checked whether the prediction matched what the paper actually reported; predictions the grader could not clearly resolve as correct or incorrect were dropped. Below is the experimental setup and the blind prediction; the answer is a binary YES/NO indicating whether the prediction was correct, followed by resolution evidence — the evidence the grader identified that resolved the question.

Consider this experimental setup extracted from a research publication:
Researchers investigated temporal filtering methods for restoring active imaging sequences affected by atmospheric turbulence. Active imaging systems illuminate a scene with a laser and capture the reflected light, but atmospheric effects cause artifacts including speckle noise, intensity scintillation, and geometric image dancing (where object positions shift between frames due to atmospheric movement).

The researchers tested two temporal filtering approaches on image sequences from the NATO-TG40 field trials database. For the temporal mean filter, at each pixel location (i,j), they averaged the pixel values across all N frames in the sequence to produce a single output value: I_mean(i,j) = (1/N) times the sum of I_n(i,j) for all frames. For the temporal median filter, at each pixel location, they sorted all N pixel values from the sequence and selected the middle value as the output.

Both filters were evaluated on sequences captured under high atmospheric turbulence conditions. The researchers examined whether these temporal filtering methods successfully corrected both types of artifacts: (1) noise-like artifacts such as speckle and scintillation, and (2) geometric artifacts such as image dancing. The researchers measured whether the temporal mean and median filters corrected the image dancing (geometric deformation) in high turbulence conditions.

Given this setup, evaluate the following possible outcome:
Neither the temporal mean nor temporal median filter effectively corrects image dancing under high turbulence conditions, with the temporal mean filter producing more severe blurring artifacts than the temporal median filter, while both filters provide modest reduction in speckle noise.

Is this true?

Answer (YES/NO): YES